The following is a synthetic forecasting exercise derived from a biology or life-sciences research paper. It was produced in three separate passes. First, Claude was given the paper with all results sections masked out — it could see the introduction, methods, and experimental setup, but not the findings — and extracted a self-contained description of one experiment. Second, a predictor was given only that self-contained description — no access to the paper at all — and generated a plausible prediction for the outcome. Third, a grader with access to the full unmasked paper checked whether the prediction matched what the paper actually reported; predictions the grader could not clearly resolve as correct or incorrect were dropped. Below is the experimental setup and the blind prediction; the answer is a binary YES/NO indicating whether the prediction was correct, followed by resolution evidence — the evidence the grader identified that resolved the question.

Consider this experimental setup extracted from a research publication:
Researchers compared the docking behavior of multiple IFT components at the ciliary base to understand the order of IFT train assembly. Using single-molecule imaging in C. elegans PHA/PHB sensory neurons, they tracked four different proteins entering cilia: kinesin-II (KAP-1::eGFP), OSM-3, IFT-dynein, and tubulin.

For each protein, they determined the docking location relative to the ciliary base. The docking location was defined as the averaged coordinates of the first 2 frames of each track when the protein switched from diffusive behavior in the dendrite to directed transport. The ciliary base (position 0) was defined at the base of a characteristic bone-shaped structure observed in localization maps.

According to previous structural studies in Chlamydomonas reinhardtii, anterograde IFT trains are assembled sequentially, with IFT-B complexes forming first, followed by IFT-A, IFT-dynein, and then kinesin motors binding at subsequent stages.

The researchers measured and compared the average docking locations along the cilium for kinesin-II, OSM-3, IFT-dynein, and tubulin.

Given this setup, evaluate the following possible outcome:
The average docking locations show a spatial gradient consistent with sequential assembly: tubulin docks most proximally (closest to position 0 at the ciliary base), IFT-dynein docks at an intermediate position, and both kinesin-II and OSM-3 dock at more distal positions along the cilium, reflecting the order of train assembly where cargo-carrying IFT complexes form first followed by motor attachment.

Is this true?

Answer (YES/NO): NO